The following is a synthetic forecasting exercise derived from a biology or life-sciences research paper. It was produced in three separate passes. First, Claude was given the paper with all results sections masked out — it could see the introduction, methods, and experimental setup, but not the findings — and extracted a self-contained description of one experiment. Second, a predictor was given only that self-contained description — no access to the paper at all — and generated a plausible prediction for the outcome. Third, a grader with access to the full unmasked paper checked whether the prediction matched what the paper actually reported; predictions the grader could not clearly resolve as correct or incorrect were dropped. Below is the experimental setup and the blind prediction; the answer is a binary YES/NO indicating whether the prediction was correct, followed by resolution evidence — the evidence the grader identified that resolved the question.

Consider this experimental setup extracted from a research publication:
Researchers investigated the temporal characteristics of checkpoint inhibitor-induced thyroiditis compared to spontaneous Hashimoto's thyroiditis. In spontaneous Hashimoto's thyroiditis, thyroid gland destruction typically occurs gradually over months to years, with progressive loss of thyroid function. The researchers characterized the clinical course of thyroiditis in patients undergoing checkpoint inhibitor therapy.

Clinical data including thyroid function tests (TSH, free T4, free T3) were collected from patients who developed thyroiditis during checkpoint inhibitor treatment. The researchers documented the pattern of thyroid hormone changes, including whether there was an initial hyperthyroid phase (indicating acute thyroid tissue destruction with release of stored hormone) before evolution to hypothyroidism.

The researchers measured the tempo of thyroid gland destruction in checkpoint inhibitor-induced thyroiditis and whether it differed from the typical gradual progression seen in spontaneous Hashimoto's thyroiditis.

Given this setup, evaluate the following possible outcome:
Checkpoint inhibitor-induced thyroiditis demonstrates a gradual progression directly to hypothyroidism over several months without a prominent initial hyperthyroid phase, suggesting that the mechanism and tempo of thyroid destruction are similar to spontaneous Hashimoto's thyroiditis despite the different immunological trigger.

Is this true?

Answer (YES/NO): NO